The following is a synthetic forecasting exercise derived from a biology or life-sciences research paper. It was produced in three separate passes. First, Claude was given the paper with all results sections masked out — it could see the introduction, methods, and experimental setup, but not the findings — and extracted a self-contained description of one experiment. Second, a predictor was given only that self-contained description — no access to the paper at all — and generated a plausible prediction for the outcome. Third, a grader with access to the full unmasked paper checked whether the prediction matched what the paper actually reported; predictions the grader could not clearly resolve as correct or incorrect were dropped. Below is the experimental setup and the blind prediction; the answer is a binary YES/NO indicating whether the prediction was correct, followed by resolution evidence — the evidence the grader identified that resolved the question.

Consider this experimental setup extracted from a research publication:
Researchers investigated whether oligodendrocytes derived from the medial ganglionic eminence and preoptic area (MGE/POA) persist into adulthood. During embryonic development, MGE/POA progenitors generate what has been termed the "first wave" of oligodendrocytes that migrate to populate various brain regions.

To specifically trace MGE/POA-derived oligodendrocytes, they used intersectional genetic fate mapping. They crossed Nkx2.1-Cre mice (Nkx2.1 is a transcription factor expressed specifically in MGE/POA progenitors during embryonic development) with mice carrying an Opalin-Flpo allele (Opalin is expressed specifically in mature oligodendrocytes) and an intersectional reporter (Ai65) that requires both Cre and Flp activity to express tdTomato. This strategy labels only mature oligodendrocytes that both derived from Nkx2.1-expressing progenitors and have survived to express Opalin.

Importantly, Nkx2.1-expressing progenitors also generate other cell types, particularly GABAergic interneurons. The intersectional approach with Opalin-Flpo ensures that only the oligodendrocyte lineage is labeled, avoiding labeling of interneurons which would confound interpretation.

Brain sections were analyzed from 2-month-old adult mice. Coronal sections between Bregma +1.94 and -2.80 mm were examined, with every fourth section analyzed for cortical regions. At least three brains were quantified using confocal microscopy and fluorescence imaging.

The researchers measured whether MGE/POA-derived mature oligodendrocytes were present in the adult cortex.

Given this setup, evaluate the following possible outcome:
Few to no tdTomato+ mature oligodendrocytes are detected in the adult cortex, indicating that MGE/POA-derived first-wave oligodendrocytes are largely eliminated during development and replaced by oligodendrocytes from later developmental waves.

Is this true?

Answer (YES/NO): NO